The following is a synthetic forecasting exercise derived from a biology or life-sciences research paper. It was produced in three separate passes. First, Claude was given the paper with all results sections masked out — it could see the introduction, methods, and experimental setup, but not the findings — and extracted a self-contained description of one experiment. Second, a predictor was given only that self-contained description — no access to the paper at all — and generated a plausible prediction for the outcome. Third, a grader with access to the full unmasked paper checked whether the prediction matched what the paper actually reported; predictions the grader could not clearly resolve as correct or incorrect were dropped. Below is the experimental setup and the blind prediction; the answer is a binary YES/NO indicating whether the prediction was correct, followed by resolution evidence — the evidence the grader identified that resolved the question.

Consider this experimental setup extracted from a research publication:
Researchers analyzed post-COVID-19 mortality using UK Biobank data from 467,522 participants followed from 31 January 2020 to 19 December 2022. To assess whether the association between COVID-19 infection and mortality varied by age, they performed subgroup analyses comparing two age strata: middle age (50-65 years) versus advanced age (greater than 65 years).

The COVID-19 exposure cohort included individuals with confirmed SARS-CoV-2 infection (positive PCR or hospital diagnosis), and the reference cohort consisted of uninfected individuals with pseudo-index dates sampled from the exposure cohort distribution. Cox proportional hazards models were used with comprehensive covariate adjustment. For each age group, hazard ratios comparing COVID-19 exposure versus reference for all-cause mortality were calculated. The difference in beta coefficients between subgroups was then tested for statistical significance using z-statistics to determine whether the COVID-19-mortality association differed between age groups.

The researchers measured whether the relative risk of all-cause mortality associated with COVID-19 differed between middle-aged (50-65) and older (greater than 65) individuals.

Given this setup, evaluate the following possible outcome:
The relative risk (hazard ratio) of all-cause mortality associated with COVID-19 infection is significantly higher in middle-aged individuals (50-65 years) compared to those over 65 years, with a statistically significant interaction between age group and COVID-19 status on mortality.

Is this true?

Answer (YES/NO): NO